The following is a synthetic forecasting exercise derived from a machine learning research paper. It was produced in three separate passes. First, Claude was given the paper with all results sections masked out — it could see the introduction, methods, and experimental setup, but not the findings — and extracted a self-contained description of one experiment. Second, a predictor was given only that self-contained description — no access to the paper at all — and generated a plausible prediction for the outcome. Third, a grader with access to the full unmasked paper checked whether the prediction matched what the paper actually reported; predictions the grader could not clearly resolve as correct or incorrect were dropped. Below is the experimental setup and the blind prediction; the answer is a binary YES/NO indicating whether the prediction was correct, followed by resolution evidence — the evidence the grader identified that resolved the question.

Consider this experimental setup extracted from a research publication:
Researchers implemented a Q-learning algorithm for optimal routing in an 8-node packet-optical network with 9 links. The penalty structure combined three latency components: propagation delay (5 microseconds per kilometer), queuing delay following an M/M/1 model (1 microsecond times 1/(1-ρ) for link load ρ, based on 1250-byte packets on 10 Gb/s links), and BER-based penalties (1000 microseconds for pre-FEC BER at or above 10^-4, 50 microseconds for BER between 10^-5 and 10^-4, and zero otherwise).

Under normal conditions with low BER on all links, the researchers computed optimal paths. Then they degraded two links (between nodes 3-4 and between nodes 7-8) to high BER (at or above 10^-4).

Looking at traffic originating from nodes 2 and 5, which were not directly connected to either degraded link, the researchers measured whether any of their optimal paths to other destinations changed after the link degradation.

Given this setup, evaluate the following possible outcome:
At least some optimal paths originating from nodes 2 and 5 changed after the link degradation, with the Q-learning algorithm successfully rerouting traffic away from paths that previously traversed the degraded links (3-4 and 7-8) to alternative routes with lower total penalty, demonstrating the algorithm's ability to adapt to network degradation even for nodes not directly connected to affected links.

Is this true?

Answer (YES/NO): NO